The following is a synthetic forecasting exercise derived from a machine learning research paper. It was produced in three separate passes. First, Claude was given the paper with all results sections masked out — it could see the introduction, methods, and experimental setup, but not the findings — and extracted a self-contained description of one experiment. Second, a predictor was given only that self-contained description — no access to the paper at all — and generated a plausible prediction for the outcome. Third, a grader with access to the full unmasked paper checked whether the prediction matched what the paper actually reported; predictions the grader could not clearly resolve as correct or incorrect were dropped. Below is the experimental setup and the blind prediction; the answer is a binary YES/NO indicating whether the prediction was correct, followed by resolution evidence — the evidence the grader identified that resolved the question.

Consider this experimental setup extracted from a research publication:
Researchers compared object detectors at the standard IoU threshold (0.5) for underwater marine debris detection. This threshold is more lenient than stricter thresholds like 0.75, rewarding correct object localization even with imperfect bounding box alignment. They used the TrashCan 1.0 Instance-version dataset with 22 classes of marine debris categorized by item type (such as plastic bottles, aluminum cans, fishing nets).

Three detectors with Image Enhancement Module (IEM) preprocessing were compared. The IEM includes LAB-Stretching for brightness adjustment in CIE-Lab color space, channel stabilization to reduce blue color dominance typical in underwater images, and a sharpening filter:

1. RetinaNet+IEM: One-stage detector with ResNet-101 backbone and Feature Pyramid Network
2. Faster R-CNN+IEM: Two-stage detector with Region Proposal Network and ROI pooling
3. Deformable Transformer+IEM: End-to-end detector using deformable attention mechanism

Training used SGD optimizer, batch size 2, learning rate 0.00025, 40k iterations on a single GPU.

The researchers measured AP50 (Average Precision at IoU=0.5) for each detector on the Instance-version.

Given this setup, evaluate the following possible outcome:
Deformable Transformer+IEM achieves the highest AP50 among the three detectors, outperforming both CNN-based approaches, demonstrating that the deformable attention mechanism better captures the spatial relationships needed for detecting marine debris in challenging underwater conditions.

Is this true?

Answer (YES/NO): YES